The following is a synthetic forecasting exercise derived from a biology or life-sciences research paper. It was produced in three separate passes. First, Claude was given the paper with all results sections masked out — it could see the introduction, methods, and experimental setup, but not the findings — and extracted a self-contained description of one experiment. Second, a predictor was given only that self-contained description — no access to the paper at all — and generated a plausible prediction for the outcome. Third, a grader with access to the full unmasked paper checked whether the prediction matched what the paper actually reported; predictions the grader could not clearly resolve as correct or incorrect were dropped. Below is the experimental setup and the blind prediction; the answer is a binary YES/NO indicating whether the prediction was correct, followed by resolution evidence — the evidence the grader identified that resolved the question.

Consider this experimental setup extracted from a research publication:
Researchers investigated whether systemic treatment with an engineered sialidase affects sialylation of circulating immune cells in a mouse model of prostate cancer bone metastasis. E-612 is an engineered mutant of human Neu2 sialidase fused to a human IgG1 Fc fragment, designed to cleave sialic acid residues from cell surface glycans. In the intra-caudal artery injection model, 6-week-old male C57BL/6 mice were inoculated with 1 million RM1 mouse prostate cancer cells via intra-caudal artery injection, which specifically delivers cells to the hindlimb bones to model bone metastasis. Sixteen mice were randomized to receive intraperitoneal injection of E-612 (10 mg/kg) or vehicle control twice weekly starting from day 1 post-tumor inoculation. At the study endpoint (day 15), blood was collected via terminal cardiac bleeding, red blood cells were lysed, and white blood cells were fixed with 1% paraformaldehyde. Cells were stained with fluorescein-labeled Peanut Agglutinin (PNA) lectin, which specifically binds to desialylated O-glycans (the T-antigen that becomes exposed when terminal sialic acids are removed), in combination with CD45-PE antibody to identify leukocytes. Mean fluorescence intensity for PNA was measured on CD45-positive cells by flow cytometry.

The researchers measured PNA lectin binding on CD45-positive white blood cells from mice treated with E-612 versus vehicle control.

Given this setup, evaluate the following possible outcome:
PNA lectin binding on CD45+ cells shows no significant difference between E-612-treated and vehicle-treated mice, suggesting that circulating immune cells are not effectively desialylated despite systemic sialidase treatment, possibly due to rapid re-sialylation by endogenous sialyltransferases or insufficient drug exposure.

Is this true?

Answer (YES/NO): NO